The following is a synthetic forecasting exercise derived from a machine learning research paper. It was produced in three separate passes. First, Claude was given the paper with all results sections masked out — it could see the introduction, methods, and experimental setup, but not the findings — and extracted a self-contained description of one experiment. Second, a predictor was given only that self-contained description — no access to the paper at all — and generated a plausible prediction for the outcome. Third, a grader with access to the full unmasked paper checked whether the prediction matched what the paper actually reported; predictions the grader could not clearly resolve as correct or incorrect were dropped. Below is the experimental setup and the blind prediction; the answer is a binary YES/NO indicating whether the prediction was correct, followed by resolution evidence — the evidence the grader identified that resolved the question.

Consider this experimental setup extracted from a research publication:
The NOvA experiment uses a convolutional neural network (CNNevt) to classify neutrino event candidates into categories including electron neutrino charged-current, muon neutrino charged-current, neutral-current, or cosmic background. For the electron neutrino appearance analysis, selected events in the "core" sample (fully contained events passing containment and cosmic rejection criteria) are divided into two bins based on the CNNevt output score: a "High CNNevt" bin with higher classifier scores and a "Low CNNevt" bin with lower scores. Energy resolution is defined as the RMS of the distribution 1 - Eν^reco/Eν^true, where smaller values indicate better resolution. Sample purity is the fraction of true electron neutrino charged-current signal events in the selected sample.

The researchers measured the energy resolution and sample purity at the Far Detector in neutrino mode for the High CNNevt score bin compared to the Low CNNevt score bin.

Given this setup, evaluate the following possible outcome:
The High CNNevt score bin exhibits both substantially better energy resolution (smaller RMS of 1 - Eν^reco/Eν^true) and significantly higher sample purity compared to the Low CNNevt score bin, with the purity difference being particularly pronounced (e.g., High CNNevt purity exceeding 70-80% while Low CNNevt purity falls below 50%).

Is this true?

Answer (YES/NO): YES